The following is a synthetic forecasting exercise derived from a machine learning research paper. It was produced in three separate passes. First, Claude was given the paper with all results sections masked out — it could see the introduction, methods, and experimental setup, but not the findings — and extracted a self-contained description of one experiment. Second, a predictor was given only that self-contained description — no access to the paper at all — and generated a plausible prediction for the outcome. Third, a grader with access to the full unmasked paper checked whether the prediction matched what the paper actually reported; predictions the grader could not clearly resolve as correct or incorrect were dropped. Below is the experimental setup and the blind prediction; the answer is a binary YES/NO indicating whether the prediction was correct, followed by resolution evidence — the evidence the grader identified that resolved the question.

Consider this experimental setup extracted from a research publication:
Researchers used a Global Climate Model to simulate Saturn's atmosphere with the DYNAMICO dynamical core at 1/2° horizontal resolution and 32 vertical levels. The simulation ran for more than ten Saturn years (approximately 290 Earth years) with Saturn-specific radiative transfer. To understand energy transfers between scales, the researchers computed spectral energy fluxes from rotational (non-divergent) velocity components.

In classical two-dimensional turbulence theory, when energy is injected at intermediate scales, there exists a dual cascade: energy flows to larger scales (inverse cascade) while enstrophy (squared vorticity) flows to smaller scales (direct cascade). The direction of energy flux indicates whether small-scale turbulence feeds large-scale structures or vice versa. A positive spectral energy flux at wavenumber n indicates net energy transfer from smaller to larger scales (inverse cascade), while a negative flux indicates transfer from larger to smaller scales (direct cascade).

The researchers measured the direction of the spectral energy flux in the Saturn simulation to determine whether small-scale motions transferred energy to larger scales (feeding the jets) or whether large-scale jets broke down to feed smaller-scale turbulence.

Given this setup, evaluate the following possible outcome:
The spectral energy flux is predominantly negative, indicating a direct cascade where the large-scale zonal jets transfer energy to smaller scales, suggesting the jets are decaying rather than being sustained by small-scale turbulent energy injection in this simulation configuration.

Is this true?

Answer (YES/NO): NO